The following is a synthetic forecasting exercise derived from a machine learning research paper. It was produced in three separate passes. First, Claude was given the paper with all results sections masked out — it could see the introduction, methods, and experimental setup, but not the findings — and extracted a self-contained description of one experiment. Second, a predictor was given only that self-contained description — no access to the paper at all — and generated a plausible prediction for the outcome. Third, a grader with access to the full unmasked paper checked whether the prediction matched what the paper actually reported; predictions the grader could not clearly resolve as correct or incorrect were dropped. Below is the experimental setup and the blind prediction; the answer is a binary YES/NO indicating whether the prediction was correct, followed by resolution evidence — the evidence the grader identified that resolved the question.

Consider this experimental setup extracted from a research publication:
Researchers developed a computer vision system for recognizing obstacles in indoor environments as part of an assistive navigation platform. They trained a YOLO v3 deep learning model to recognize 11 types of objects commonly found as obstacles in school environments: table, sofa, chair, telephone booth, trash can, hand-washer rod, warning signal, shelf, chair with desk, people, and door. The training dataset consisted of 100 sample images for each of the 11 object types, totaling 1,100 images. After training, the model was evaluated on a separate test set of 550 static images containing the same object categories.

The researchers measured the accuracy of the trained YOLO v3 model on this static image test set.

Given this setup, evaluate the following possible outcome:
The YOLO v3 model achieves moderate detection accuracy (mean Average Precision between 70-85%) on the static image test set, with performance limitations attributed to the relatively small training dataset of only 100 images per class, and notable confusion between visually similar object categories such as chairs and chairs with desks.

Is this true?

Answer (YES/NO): NO